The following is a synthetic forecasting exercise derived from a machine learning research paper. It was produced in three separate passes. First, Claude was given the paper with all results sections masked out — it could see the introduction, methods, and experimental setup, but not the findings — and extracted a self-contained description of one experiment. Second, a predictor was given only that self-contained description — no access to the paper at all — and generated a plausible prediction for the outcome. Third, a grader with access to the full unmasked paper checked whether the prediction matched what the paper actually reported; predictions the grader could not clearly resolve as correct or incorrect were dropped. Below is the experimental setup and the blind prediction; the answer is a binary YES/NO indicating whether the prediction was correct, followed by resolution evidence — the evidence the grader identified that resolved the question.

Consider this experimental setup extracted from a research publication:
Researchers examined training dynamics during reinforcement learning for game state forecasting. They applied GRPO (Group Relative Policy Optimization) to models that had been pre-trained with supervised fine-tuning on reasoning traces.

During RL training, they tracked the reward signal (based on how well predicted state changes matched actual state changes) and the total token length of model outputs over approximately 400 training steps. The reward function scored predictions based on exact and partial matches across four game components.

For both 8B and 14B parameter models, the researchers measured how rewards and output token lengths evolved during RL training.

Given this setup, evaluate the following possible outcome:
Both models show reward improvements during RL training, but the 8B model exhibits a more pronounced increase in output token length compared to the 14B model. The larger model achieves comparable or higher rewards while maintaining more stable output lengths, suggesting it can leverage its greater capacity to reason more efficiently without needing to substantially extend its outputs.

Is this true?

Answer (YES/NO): NO